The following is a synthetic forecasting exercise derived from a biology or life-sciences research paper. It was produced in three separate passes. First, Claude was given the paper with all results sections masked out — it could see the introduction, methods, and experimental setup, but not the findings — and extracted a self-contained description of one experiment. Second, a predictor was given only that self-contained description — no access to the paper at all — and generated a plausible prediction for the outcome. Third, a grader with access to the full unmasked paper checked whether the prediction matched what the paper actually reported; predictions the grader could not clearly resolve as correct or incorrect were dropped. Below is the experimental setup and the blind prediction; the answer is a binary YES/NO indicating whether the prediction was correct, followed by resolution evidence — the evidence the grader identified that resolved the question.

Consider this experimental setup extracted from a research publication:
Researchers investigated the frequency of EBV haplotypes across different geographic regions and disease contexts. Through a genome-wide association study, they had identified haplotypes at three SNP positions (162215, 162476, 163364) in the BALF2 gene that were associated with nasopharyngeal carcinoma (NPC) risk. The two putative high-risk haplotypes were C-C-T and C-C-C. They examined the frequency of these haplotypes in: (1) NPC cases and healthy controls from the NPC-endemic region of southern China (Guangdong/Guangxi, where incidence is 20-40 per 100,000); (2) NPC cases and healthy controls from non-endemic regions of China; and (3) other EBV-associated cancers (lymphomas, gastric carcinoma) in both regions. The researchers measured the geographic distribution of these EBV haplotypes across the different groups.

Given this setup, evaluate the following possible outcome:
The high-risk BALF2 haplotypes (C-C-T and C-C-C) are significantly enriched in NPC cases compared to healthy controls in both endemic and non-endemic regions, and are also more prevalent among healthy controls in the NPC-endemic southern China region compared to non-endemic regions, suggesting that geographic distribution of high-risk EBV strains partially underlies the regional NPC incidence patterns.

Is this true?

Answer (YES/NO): YES